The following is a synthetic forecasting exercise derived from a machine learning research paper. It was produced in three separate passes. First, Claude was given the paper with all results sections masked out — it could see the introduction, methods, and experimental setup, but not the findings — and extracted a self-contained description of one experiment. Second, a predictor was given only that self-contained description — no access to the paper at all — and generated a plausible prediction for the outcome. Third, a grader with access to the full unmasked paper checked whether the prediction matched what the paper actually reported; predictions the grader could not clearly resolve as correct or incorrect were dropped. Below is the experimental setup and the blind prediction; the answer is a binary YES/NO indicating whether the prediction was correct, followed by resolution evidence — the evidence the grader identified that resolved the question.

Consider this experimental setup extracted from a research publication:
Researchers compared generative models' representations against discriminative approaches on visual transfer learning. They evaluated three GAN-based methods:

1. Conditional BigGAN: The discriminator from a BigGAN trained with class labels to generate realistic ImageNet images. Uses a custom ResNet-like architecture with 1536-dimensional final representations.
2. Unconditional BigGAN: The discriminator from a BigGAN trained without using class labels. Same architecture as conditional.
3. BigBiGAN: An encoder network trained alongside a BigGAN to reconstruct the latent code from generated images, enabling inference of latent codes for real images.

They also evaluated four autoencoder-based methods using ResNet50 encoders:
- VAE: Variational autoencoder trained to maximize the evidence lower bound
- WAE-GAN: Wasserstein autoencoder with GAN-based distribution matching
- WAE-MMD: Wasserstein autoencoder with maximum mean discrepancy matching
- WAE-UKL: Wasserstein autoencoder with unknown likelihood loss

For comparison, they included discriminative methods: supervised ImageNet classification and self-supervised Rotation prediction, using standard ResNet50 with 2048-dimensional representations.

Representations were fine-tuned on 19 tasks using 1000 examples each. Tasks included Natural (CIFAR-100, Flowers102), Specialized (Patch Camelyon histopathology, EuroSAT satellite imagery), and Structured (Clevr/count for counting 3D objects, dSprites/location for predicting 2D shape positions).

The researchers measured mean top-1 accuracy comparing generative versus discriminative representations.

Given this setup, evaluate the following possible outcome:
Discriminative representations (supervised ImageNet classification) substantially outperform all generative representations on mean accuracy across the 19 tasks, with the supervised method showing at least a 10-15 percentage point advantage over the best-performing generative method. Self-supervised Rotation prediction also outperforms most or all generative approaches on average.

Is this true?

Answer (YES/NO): NO